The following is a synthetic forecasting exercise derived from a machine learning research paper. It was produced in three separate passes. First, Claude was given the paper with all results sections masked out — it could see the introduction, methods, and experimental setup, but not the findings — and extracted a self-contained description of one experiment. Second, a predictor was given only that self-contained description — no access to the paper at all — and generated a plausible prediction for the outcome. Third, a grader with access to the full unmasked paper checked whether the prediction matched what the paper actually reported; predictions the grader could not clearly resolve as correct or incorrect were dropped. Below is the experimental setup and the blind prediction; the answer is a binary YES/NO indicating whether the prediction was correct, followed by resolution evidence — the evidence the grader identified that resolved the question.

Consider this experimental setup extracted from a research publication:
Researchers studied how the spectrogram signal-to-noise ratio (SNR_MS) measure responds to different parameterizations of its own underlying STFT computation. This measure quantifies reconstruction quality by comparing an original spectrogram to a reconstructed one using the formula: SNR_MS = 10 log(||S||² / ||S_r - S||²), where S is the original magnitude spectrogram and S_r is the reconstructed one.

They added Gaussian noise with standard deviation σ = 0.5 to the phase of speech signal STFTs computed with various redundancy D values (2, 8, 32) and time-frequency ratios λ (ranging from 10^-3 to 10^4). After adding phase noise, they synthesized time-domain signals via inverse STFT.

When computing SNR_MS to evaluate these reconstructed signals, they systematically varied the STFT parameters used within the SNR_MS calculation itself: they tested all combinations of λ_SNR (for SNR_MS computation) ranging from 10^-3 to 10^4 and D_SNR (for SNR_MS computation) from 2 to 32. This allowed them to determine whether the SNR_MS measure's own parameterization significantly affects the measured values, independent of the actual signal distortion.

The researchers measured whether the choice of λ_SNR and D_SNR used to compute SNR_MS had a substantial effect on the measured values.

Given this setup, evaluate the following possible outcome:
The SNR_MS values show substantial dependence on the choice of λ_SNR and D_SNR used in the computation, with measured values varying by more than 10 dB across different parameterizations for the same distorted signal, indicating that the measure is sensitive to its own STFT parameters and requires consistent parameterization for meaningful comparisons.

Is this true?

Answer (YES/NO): NO